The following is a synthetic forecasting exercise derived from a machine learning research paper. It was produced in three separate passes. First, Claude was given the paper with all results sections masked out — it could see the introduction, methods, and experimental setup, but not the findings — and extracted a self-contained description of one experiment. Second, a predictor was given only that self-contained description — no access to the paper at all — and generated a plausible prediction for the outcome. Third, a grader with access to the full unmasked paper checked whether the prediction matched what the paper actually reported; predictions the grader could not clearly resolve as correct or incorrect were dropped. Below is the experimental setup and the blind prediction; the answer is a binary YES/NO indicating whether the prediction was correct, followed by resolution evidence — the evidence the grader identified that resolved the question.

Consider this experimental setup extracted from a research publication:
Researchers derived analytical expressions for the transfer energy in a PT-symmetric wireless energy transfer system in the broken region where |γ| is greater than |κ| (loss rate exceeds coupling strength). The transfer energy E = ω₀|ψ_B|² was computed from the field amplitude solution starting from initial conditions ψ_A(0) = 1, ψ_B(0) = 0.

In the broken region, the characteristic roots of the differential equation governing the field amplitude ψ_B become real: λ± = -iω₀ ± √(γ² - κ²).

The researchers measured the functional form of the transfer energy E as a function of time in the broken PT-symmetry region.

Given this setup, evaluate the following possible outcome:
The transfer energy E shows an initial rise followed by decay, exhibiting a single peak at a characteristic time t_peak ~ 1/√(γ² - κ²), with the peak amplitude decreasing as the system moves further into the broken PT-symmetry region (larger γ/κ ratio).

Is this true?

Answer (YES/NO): NO